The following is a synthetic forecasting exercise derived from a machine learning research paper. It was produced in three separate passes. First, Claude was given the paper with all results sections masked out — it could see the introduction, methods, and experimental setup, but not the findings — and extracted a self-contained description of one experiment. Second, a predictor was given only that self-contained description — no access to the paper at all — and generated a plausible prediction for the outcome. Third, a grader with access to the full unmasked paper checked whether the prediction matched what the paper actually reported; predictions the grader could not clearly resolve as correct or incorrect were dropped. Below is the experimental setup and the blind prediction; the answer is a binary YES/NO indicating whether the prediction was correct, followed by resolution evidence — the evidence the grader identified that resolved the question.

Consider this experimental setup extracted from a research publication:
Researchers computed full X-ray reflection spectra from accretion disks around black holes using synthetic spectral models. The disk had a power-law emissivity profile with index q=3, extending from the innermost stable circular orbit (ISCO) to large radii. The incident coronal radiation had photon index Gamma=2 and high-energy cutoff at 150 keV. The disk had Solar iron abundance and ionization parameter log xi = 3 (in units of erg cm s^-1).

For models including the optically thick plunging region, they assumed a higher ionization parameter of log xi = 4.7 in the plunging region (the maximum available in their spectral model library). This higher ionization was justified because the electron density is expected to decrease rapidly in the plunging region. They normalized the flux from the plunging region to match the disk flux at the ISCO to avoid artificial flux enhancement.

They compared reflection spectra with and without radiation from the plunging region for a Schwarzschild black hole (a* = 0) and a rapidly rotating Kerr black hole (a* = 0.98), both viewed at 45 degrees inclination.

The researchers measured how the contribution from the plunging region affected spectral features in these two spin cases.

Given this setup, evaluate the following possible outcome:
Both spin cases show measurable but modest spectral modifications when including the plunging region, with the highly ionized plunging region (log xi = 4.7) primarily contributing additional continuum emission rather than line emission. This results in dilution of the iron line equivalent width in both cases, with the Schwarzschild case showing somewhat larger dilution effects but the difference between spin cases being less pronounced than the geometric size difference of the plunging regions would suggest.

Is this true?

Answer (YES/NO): NO